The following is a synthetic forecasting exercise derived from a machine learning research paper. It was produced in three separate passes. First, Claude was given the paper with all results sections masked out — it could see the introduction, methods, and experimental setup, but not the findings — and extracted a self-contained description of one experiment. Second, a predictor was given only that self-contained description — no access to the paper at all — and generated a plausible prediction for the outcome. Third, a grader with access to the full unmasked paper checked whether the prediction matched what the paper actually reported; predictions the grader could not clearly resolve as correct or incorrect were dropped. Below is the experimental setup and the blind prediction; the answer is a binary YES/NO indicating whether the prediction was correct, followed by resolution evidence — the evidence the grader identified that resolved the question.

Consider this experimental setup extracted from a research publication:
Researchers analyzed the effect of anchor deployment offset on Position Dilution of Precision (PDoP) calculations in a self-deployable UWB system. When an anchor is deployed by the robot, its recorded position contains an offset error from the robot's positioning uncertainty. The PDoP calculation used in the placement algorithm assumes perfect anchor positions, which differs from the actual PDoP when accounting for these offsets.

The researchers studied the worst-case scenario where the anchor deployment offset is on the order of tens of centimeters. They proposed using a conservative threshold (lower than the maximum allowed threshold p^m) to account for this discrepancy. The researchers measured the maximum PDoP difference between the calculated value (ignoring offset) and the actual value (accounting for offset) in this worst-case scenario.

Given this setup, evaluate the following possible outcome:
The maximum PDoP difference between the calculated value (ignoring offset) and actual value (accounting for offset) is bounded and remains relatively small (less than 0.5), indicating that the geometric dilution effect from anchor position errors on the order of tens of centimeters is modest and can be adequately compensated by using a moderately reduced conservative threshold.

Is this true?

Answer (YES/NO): YES